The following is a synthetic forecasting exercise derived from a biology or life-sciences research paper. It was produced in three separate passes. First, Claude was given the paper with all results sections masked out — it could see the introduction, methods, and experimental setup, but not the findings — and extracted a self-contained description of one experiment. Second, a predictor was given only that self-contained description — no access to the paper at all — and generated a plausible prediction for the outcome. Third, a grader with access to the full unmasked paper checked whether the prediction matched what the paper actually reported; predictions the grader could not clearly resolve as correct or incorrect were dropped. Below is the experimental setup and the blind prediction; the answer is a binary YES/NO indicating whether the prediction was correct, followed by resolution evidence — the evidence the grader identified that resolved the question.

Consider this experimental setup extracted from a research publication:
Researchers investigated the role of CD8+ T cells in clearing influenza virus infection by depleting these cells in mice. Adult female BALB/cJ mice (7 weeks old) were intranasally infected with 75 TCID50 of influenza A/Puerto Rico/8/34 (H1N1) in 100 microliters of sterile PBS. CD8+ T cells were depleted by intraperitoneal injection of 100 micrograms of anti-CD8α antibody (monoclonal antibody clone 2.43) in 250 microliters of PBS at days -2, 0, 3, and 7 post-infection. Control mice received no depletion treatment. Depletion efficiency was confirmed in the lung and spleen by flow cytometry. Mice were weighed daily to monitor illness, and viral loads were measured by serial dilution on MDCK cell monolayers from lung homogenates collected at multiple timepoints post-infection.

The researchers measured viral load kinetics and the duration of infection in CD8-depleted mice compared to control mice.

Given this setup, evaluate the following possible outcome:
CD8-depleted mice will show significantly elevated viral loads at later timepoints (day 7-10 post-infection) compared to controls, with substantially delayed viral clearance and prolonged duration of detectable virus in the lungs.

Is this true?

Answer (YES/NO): NO